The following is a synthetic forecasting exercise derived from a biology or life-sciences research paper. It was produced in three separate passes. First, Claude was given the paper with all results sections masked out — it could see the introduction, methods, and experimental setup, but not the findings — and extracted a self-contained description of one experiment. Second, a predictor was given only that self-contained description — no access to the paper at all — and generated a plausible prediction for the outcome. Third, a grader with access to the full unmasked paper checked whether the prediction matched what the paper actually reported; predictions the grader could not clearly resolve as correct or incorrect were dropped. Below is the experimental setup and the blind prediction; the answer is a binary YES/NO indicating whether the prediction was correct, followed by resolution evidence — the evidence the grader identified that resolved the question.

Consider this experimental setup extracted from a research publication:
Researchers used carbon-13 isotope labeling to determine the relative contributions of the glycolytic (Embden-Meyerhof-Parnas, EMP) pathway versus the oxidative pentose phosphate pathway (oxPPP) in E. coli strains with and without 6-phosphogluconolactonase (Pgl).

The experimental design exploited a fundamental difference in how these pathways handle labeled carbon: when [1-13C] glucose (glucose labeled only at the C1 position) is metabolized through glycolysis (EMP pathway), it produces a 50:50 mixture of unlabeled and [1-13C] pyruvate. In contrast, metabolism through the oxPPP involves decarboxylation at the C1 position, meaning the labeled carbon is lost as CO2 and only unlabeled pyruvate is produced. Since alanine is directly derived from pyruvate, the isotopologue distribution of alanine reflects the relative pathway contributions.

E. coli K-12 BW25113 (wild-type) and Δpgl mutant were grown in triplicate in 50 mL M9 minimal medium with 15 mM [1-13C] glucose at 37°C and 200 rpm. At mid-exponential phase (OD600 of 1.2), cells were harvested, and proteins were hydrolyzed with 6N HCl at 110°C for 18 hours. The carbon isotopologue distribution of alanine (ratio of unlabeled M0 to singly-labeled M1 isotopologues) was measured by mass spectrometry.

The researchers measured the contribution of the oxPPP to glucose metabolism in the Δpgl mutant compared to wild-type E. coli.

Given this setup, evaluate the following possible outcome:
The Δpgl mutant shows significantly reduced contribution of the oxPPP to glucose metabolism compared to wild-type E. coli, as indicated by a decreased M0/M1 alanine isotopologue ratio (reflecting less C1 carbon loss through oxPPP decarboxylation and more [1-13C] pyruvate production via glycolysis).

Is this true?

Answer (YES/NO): NO